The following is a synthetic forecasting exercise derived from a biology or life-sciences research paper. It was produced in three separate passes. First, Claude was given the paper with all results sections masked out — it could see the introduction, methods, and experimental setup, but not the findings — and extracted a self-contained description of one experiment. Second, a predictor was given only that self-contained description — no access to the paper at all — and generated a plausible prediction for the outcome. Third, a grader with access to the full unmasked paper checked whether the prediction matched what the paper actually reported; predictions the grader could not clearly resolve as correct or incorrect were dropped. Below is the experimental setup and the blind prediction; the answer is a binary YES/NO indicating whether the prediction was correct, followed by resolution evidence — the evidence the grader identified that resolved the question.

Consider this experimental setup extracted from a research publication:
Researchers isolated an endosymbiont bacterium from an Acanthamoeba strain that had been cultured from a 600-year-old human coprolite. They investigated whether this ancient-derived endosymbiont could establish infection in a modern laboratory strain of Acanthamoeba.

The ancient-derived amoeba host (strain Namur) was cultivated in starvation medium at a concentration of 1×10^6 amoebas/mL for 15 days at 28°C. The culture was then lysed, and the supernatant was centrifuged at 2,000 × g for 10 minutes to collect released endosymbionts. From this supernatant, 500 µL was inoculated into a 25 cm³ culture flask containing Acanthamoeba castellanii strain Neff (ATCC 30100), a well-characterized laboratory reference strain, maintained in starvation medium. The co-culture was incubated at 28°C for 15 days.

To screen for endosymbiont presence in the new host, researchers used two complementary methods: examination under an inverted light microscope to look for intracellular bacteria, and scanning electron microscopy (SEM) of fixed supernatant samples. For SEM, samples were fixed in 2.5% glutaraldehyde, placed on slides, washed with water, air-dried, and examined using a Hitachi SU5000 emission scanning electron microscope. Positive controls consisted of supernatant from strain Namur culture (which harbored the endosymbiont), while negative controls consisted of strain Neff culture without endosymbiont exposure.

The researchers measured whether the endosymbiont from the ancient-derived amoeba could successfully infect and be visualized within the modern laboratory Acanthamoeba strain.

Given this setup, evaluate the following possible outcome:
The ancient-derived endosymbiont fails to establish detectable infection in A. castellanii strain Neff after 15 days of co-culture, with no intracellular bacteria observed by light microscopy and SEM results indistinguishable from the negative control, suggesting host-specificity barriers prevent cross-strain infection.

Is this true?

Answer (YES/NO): NO